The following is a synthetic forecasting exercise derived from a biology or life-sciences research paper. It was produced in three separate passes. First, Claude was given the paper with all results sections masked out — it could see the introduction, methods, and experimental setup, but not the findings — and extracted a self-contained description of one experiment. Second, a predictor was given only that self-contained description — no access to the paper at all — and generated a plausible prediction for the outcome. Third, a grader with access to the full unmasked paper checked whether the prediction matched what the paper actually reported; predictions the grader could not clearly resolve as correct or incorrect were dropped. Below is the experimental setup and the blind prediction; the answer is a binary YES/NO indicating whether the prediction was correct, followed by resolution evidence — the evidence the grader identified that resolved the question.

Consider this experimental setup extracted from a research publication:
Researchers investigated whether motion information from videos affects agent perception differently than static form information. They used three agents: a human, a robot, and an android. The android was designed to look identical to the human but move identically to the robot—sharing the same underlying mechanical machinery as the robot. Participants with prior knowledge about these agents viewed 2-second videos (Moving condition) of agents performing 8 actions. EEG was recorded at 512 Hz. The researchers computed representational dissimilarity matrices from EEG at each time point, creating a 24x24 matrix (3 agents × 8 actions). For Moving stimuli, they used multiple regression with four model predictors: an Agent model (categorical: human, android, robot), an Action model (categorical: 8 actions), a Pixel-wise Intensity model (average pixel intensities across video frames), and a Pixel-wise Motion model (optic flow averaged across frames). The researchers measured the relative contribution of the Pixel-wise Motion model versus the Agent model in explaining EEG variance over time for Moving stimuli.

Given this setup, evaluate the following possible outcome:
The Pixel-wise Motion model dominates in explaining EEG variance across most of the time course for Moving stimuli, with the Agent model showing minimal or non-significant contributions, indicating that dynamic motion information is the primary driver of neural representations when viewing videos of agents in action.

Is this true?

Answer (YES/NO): NO